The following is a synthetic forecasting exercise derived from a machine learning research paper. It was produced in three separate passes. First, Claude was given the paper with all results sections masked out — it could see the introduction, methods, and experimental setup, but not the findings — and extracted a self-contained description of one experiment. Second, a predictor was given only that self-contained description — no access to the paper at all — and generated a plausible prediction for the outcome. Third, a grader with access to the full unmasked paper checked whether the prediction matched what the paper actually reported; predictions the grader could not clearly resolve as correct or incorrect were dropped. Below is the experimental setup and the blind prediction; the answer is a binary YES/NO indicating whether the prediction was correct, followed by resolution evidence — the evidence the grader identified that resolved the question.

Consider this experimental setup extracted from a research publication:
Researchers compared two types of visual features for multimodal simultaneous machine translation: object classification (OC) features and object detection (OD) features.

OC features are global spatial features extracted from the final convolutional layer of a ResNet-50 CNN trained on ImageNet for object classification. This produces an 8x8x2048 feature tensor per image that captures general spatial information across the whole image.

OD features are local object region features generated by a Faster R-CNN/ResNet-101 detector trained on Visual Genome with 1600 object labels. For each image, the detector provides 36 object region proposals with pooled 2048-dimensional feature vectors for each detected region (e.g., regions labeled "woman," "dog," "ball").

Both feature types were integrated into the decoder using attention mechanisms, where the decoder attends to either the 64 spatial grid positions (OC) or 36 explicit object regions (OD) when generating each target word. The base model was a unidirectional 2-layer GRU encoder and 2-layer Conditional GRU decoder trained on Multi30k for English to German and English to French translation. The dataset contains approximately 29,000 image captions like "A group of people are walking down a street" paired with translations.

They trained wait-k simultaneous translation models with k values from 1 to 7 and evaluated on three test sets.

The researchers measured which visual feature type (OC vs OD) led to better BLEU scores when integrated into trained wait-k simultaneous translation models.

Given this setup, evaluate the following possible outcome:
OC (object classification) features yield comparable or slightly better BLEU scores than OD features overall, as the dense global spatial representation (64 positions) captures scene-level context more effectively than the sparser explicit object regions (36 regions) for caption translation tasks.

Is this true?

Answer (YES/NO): NO